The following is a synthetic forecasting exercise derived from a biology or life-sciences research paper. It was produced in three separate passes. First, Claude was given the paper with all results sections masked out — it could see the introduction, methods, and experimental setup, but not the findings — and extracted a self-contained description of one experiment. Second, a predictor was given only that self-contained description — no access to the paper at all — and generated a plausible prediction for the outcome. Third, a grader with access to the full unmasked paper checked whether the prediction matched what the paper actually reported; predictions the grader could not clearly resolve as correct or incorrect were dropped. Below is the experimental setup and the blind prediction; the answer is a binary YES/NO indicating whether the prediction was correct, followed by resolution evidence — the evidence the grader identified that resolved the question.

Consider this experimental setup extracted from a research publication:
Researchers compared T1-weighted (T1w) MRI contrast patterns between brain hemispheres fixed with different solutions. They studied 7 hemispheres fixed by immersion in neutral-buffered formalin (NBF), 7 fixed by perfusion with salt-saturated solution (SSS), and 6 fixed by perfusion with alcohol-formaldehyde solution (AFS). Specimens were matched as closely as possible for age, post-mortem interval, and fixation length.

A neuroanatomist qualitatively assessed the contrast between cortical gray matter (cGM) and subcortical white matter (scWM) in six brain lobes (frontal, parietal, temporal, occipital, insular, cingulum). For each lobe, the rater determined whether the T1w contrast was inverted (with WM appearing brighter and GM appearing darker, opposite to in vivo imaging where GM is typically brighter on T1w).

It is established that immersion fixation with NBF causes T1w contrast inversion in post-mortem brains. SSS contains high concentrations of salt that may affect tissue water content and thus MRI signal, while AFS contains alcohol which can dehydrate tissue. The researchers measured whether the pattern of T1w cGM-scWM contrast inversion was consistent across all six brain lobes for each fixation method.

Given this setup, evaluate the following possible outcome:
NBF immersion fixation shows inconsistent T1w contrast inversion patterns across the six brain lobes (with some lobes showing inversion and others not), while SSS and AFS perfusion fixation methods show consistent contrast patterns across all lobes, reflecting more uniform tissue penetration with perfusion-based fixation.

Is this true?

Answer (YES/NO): NO